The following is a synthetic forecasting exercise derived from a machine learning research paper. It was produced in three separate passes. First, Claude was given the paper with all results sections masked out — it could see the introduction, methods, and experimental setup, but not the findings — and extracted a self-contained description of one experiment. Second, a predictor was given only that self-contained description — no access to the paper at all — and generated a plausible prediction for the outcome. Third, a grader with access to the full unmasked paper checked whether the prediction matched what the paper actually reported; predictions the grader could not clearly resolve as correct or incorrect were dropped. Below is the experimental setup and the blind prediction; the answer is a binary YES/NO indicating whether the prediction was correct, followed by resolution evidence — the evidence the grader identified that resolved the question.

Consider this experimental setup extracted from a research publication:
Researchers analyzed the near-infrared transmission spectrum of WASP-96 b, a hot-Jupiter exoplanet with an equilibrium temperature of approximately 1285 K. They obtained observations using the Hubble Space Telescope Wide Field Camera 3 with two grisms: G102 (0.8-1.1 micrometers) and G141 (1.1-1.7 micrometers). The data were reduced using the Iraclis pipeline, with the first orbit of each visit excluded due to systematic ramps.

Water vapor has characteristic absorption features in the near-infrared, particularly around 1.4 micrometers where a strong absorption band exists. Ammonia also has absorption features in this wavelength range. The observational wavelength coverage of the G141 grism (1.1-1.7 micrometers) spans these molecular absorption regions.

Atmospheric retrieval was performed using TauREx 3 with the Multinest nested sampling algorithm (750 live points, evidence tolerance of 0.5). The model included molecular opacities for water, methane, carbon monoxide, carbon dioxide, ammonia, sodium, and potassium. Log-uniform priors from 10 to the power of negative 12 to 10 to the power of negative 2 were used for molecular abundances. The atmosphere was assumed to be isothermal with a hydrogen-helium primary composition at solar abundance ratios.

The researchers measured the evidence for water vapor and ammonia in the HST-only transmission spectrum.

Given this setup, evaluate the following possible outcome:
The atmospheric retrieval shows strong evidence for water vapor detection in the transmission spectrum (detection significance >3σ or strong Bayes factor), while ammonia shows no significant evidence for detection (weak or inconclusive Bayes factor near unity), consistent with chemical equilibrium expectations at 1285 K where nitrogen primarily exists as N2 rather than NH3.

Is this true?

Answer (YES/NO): YES